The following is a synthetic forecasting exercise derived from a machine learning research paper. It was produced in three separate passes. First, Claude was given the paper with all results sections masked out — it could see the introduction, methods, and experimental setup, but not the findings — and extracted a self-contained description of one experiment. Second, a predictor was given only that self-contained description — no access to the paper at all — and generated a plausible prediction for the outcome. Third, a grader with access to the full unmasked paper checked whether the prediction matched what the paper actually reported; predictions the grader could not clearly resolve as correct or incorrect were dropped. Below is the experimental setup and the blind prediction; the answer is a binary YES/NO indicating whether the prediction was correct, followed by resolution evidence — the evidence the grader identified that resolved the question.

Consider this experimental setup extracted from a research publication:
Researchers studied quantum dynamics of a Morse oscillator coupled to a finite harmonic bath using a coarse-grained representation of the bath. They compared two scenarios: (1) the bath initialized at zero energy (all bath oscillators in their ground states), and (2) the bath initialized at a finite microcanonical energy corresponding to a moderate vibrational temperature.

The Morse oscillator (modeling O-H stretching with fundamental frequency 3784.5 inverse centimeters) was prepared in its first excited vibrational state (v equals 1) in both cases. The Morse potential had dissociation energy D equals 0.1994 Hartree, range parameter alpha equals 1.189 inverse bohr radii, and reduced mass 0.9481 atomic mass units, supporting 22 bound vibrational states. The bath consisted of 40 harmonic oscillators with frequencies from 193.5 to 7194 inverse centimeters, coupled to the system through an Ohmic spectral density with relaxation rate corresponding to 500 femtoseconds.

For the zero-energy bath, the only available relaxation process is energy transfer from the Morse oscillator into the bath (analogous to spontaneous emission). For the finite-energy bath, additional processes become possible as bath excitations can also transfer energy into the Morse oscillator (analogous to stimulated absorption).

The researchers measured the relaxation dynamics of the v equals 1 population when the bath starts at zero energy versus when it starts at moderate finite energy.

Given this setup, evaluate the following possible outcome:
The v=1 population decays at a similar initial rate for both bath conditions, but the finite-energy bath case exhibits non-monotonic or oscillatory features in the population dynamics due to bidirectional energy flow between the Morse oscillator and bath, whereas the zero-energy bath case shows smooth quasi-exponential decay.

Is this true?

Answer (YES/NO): NO